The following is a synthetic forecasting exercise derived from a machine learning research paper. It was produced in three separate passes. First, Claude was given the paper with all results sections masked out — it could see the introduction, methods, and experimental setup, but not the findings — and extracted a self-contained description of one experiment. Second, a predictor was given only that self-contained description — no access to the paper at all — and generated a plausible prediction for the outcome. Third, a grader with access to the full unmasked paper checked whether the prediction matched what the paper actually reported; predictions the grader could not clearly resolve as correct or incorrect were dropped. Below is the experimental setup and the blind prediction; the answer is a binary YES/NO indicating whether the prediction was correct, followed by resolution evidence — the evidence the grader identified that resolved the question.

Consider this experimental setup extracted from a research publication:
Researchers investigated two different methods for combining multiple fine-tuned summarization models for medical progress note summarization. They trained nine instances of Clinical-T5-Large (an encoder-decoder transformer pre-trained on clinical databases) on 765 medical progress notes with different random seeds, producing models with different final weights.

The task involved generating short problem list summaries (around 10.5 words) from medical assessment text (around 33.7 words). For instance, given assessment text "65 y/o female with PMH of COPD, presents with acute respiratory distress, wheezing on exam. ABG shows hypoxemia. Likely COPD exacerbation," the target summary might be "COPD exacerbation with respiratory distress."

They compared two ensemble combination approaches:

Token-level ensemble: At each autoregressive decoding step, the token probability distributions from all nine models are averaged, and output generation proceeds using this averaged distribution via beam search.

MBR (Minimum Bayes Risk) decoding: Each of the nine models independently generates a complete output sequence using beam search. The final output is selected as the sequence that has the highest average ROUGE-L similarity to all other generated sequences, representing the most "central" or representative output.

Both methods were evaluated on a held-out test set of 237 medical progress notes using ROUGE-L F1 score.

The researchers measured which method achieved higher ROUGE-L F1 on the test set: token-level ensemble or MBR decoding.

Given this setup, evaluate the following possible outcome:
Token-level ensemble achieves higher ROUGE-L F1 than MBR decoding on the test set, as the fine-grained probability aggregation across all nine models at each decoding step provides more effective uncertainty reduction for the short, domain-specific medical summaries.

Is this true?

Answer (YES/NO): NO